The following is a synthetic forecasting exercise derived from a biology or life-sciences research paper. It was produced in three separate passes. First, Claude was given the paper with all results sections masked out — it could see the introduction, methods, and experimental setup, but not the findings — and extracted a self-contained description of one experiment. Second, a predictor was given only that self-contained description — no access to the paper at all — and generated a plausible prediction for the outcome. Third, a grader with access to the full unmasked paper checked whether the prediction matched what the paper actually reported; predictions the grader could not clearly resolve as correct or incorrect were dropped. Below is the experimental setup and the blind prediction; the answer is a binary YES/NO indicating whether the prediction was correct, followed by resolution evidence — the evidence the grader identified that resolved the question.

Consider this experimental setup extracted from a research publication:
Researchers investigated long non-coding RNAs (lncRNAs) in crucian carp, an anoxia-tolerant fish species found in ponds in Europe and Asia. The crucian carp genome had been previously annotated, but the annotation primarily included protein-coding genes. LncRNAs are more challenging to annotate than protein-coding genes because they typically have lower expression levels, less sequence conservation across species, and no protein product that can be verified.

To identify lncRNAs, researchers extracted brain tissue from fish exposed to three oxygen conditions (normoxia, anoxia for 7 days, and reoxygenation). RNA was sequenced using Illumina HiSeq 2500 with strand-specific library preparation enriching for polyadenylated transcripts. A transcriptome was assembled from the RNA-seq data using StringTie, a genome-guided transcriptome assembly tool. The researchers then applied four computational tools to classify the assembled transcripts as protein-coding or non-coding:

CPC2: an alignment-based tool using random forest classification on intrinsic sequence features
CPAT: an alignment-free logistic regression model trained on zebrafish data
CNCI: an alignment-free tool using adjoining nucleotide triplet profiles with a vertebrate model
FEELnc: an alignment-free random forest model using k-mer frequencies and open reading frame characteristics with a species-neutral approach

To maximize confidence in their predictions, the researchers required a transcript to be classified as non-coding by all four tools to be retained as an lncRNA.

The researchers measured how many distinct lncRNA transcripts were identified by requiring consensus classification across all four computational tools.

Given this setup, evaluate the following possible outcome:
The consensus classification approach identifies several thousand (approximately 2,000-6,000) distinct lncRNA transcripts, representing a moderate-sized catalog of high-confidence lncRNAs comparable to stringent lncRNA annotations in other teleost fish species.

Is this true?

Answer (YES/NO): YES